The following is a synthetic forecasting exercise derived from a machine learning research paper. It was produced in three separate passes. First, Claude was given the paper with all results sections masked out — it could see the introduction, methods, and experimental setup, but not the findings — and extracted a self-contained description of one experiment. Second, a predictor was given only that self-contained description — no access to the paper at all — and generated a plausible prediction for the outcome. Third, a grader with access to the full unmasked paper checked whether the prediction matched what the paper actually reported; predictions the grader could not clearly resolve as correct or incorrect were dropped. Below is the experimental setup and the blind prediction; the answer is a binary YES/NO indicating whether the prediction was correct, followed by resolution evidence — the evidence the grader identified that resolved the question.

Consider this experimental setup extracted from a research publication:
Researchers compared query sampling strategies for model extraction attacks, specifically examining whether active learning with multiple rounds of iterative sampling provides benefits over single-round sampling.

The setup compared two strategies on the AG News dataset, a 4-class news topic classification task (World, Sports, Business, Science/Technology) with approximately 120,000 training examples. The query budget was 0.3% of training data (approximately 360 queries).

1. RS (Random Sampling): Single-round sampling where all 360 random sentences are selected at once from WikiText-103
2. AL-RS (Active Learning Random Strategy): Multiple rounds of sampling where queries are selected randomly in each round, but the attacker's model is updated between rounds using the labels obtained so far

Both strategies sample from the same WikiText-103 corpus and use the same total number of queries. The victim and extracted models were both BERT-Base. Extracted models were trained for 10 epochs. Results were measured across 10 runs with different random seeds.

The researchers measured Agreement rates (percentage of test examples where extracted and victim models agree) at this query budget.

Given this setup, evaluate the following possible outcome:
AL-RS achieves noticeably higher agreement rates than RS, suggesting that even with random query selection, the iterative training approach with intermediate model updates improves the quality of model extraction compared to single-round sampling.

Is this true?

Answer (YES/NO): YES